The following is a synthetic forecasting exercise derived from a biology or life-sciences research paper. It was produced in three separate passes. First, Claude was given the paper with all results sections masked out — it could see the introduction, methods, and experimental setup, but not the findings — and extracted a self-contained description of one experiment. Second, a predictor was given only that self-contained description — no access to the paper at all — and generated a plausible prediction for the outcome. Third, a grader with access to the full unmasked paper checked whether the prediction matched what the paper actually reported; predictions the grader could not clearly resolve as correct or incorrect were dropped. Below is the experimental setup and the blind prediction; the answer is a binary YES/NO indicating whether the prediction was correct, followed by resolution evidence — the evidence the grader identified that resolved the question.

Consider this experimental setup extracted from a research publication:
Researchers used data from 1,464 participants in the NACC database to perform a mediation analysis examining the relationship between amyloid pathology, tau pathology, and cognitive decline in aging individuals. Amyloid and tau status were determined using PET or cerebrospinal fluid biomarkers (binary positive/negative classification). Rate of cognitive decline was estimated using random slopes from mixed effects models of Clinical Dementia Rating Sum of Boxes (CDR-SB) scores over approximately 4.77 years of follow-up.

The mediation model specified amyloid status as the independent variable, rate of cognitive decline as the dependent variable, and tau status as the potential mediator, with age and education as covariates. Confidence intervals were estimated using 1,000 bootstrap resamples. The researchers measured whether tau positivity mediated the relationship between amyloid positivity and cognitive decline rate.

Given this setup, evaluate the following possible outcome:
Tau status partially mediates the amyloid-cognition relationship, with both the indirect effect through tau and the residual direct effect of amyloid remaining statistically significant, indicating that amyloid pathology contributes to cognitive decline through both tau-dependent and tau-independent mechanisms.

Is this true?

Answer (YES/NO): YES